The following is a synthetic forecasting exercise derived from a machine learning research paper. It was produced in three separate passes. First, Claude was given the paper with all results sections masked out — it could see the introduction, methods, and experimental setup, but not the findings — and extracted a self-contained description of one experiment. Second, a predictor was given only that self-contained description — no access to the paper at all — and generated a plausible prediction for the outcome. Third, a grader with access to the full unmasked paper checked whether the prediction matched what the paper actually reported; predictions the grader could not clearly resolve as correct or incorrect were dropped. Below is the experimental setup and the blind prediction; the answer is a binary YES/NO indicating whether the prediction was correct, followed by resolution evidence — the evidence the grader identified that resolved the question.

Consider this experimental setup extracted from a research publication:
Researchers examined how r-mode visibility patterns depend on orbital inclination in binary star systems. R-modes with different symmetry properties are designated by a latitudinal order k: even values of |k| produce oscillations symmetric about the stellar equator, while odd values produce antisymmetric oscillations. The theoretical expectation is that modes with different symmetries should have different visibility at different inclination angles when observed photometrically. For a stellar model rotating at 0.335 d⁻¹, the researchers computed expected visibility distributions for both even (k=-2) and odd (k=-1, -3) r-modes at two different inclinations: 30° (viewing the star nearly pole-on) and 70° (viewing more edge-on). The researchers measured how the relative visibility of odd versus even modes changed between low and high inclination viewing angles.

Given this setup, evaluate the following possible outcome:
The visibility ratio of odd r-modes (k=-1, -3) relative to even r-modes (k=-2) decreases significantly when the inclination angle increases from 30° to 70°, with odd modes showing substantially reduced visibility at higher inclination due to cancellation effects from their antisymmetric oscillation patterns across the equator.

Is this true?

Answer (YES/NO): YES